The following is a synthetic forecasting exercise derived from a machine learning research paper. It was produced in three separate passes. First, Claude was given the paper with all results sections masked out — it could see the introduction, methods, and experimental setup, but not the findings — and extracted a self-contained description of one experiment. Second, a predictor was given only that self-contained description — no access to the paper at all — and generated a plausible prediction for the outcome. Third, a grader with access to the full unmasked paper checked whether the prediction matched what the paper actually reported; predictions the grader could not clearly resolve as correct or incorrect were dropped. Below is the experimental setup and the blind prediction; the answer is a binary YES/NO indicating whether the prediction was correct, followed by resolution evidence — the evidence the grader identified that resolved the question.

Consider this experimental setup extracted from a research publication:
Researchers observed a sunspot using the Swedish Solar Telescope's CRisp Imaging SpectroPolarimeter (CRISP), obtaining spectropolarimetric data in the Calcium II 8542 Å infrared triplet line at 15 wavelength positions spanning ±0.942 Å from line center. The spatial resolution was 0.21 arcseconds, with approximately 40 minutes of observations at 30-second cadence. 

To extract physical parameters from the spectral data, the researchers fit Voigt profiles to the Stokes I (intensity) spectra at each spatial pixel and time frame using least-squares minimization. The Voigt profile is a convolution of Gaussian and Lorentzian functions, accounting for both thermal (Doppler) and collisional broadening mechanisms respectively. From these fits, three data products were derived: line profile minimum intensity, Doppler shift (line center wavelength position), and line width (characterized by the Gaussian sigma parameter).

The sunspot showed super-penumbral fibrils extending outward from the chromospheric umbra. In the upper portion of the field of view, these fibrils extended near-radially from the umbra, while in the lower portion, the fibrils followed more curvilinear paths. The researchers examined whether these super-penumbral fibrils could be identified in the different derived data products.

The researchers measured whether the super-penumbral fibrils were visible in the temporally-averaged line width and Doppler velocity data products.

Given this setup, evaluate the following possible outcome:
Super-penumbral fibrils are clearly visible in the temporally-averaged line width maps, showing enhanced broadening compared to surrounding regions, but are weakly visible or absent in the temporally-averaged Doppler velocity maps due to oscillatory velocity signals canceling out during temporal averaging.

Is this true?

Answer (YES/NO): NO